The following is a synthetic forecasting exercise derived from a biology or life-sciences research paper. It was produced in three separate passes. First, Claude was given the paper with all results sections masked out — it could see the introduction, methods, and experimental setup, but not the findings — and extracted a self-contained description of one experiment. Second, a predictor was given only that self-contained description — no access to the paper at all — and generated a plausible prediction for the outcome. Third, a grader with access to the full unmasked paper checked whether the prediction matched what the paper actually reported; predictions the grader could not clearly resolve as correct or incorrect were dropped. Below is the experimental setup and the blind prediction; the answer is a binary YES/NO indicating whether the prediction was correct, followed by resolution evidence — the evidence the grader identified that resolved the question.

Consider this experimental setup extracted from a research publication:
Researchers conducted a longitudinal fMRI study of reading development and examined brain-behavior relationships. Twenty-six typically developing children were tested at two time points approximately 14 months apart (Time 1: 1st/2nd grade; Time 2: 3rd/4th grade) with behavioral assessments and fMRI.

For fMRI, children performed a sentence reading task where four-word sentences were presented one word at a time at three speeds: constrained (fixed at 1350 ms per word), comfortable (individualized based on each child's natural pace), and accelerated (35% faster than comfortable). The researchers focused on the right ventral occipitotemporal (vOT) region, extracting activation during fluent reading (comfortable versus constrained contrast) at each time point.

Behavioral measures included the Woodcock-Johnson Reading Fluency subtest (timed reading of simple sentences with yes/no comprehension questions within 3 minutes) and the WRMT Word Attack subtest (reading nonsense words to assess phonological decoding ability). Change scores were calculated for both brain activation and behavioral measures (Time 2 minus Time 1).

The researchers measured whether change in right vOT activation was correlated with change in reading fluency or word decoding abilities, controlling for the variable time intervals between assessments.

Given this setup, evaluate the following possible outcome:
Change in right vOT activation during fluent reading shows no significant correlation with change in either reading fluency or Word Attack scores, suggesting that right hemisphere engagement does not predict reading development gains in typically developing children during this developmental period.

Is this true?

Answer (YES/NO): YES